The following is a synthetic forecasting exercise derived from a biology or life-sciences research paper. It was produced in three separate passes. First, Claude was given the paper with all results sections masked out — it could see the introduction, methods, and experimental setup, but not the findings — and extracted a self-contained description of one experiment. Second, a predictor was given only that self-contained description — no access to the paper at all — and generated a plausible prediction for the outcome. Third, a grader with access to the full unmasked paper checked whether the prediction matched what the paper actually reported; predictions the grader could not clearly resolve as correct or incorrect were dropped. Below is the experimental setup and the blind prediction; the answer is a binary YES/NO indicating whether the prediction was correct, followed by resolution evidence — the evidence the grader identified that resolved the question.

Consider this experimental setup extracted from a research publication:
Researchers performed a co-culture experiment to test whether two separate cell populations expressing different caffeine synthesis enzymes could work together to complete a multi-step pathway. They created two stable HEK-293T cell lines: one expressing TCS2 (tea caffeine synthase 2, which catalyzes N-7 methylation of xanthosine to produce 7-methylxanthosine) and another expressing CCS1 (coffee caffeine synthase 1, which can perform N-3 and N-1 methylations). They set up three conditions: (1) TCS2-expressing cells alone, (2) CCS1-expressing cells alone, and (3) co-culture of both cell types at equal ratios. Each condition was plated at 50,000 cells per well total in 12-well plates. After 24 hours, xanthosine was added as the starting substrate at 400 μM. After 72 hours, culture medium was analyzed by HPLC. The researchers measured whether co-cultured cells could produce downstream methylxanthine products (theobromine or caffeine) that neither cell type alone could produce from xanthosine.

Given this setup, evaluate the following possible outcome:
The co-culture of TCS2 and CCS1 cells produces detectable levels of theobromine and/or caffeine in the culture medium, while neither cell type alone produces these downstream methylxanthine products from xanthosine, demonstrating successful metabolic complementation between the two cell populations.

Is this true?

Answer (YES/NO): YES